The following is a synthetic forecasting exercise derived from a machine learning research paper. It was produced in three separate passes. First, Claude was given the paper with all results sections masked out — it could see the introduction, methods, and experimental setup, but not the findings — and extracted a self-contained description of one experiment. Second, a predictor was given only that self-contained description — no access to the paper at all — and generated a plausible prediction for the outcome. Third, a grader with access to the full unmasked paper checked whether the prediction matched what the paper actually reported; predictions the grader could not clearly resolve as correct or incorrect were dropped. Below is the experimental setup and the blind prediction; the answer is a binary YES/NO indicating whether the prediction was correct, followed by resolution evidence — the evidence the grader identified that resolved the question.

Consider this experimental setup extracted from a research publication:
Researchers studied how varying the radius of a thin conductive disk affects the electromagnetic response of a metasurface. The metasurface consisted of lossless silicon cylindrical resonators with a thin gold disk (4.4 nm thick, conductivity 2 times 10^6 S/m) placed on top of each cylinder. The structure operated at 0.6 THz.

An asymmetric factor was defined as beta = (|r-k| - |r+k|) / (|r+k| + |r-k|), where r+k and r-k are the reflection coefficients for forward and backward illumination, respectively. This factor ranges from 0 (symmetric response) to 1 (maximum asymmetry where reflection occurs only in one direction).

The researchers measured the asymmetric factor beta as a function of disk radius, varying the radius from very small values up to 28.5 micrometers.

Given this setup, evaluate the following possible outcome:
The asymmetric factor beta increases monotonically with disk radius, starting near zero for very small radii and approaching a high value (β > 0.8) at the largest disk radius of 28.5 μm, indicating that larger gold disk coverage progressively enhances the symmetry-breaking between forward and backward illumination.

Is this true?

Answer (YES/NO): YES